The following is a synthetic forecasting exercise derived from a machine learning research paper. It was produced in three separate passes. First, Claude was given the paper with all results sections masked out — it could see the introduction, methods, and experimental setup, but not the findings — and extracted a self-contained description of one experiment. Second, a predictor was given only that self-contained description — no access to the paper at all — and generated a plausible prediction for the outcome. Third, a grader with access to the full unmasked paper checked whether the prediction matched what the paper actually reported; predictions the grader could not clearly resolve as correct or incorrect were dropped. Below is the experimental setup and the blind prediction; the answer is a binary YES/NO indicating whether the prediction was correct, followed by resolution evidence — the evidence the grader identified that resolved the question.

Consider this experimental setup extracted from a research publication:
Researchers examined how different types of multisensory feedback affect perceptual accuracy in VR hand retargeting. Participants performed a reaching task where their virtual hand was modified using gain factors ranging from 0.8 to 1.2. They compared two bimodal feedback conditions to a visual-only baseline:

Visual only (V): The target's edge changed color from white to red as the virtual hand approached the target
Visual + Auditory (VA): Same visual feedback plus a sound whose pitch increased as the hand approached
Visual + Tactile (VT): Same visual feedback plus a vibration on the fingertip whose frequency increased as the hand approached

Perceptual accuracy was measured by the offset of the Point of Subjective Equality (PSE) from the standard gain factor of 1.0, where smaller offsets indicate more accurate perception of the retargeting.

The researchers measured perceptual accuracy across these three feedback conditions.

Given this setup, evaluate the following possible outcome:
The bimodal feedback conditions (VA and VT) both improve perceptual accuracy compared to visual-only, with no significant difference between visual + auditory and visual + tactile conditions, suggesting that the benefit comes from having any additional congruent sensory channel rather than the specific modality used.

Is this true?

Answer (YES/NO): NO